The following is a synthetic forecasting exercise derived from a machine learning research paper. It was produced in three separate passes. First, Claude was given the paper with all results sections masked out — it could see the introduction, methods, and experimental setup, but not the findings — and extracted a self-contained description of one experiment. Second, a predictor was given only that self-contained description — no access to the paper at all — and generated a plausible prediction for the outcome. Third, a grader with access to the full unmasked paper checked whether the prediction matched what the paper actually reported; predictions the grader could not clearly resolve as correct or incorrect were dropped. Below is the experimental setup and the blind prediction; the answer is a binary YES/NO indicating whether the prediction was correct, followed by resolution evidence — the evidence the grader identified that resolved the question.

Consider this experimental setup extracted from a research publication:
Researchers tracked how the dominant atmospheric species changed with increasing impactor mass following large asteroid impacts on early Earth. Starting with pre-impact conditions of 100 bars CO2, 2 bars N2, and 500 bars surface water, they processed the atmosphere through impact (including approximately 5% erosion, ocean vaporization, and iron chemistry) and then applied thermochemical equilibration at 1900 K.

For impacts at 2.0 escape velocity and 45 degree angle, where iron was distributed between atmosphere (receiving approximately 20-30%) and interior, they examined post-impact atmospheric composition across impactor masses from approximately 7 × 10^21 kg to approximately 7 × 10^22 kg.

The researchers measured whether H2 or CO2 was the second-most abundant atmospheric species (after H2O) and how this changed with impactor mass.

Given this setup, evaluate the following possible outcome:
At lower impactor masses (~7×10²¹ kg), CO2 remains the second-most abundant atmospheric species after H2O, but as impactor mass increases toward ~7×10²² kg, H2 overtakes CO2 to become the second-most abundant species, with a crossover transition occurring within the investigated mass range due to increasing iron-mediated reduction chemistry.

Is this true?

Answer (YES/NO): YES